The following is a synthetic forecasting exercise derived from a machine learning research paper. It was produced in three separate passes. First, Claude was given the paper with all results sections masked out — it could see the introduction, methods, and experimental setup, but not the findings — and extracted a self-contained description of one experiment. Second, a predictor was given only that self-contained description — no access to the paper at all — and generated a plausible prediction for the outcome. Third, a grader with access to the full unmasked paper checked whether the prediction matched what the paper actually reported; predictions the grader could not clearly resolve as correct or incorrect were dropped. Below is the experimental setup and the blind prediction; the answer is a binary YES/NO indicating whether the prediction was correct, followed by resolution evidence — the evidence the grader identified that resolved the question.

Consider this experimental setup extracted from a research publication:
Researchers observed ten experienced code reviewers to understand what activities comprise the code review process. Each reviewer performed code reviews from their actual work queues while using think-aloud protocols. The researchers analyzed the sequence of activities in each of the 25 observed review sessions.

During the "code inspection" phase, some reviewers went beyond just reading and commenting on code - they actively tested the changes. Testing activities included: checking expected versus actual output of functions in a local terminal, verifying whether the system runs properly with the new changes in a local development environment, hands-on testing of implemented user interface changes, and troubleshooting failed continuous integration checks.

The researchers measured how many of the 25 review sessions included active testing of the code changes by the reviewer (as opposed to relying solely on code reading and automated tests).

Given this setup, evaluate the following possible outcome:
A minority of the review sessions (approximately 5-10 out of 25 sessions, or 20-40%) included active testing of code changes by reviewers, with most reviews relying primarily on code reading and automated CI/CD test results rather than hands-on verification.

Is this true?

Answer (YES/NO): NO